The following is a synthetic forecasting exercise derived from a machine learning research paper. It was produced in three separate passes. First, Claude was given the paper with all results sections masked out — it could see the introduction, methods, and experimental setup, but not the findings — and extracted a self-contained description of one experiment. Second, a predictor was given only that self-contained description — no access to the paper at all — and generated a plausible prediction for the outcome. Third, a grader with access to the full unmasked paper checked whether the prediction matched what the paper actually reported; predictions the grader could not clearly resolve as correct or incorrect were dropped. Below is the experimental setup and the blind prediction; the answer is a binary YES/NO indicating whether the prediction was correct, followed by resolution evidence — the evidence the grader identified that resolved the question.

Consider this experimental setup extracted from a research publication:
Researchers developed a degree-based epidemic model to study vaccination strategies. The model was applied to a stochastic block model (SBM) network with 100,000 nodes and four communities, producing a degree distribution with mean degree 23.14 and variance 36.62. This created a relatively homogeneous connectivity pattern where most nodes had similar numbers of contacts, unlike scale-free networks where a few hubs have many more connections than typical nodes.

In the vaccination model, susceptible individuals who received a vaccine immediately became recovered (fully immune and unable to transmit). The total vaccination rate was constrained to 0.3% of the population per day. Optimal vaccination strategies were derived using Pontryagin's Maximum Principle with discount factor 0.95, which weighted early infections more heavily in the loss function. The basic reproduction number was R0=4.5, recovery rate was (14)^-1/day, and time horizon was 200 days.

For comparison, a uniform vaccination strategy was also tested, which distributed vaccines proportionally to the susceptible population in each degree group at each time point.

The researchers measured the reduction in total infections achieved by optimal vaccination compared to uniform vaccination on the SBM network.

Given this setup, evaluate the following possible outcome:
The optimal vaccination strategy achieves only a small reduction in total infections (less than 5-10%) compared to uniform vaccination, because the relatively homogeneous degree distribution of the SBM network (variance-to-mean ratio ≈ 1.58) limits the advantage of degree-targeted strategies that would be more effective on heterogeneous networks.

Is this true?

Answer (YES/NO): NO